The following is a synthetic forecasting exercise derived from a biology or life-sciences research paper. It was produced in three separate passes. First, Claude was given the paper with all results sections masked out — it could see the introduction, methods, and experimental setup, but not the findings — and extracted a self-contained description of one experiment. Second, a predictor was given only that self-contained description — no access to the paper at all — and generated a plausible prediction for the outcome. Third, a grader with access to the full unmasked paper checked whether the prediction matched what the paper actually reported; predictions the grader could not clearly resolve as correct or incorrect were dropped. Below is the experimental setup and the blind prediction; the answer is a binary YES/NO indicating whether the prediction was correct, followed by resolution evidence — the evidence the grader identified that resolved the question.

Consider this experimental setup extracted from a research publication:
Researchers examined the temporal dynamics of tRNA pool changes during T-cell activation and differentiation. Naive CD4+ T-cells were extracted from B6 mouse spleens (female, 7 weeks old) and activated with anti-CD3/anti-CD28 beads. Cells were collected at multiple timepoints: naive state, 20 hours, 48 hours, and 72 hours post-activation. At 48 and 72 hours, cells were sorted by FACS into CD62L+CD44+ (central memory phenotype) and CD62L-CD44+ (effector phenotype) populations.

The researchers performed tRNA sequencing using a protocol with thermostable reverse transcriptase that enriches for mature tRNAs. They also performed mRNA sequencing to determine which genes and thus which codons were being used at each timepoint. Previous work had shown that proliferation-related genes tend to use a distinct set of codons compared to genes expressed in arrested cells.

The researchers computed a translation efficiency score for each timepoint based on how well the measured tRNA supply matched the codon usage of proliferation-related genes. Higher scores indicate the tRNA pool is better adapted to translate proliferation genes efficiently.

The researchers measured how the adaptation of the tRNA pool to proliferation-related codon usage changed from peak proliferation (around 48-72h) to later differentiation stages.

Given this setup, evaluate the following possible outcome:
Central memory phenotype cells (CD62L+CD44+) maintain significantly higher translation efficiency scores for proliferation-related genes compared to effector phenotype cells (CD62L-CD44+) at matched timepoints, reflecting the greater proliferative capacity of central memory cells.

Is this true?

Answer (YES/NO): NO